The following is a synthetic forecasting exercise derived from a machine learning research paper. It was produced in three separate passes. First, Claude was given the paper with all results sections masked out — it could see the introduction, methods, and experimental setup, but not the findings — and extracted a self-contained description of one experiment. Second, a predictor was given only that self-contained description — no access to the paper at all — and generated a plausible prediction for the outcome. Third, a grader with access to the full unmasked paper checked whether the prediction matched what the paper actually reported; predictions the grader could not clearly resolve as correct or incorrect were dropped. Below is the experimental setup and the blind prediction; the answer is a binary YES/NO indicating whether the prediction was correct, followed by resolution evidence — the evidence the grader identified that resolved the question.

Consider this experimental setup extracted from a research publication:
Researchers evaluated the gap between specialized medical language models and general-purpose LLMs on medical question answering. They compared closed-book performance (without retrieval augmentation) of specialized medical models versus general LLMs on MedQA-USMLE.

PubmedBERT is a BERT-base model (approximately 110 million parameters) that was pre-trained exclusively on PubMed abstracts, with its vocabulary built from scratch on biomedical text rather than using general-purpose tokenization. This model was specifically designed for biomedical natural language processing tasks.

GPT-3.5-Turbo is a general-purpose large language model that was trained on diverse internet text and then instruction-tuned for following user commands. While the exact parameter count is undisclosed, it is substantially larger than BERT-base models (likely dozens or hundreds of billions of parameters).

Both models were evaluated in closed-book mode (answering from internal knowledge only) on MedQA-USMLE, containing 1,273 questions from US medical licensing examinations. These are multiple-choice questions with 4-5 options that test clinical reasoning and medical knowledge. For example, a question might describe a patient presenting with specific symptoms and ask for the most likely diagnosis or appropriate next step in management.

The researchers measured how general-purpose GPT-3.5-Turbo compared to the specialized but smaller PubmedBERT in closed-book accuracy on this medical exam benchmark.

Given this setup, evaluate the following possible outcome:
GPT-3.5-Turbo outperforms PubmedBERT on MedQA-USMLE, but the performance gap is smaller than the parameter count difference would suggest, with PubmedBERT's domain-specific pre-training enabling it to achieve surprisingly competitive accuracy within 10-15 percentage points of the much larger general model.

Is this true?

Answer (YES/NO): NO